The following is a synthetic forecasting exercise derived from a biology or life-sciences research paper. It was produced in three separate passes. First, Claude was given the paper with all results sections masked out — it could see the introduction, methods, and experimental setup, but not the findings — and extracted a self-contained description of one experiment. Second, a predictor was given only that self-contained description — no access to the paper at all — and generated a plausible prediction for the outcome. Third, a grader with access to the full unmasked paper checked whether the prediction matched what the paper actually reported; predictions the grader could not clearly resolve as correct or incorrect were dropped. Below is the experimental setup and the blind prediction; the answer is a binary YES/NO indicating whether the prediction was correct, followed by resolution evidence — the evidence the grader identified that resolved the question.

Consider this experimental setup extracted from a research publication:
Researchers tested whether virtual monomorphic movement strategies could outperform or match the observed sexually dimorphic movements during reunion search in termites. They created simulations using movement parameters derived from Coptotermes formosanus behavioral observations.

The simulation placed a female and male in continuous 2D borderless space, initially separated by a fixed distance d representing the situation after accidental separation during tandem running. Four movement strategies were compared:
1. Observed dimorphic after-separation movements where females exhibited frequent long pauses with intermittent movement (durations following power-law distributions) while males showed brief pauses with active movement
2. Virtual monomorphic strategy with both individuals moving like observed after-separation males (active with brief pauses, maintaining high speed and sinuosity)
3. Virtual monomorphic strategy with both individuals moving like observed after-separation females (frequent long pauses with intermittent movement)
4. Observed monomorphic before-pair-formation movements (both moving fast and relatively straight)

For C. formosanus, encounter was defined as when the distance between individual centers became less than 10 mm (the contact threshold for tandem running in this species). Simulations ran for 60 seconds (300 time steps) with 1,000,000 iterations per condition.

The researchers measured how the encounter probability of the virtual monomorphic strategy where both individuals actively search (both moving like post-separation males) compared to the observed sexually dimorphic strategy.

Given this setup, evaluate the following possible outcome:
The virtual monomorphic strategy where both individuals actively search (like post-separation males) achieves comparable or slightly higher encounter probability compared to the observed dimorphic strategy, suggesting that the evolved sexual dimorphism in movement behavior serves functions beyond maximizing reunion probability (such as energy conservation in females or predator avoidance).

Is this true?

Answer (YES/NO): NO